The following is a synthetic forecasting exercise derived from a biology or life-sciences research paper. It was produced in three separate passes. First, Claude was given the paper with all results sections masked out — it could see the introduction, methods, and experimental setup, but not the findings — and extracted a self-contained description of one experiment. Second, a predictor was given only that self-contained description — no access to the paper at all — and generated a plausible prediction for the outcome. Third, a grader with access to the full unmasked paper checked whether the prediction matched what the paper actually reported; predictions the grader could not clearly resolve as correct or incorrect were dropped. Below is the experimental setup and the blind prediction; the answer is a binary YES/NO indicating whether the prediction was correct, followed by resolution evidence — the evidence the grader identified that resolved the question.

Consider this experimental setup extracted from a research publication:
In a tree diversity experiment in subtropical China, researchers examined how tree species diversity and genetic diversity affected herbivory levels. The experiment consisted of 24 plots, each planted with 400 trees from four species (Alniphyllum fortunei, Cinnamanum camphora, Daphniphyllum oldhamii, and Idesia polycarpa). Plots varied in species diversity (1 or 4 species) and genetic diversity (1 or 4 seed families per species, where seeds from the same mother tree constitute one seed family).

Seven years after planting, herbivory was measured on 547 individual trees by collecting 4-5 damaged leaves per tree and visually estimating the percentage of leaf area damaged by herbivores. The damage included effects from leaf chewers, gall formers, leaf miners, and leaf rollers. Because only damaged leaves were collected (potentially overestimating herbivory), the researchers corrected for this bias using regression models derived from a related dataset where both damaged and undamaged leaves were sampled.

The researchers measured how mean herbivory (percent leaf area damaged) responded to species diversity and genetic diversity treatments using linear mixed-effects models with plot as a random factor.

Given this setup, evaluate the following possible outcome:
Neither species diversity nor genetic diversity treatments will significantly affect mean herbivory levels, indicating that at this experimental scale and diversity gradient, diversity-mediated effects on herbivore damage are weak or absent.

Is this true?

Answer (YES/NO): NO